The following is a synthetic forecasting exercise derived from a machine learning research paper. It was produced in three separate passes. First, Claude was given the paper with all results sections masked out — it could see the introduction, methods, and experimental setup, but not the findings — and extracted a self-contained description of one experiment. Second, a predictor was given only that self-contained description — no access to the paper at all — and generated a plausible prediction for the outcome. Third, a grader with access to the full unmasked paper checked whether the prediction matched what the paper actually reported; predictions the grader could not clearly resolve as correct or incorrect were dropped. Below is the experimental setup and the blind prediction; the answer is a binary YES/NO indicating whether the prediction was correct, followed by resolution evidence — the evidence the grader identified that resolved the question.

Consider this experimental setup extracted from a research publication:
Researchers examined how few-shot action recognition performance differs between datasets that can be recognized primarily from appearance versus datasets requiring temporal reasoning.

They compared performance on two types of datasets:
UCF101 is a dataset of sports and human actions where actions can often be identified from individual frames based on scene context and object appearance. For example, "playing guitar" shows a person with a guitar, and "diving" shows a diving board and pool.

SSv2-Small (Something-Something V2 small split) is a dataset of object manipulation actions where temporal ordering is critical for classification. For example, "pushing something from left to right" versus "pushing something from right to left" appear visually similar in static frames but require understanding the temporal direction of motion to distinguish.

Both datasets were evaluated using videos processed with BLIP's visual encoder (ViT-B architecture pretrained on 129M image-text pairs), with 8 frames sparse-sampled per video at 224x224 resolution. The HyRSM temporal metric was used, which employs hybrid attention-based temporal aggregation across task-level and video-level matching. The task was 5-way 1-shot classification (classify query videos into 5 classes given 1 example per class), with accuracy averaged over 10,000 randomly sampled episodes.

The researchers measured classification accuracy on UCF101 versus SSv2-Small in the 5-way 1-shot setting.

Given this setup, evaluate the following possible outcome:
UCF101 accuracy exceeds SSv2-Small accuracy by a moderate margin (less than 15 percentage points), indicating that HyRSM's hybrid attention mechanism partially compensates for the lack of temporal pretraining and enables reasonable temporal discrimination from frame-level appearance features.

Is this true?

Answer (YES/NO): NO